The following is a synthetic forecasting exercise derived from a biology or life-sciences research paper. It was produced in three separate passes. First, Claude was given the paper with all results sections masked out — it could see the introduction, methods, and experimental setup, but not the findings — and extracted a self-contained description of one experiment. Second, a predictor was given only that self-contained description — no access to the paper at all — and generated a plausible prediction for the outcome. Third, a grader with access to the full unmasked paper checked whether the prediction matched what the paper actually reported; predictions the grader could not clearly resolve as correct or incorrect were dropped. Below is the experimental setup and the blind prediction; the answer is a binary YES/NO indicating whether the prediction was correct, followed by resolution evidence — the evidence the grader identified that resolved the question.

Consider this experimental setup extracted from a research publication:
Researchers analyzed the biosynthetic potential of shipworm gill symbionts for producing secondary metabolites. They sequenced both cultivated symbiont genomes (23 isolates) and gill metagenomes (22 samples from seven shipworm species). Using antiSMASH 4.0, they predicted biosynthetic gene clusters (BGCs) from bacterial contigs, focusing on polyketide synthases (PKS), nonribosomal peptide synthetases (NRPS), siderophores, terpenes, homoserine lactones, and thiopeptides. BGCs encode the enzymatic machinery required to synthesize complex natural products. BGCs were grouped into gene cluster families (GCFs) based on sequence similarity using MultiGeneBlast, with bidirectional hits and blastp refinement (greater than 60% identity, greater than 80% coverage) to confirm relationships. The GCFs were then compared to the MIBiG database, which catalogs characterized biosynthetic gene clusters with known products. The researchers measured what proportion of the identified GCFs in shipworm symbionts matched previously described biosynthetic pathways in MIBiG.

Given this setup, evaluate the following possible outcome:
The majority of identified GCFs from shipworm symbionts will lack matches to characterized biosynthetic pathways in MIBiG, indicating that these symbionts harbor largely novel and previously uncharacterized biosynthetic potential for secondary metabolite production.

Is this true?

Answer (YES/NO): YES